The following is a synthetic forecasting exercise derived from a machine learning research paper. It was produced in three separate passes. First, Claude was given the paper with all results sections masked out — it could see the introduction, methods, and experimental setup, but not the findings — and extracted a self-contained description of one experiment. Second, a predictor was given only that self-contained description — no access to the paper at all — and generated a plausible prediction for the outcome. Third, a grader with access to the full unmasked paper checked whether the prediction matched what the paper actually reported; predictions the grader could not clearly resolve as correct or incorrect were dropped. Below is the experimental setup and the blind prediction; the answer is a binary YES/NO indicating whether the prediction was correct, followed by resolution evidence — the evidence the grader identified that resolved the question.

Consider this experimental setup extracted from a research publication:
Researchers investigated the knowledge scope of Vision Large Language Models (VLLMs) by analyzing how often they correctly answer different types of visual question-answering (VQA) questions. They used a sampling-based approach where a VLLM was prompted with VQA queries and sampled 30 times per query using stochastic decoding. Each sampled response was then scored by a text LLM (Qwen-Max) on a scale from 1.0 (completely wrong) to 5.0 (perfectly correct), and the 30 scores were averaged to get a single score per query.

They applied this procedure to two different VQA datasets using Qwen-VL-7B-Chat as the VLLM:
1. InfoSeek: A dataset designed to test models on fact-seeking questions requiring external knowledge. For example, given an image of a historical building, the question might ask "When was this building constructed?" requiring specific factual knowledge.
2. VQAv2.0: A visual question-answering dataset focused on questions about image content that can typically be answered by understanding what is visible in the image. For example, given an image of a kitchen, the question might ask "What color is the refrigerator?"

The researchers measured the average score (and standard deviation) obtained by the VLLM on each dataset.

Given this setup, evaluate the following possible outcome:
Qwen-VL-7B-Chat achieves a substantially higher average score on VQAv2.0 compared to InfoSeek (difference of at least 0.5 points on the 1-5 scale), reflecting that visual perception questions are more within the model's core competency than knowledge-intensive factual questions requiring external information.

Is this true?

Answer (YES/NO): YES